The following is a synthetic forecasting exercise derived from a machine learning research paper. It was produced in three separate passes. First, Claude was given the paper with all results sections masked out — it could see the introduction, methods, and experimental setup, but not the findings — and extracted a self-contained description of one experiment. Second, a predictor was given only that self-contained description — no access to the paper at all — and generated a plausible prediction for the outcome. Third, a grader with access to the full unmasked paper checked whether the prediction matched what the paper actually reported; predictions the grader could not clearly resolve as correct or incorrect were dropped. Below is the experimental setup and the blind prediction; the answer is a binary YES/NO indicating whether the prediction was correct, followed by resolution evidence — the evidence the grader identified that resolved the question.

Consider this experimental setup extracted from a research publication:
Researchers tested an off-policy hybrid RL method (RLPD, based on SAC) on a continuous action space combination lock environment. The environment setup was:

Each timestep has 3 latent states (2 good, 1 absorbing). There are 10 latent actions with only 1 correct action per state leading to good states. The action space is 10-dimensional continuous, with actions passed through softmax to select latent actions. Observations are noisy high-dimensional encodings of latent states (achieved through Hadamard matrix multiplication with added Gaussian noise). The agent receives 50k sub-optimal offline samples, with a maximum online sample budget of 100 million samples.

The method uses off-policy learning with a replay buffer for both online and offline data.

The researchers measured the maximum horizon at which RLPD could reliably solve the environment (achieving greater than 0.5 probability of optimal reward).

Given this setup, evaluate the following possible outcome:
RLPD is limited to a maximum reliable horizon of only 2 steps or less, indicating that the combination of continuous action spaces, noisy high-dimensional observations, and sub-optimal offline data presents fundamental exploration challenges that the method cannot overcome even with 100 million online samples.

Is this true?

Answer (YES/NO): NO